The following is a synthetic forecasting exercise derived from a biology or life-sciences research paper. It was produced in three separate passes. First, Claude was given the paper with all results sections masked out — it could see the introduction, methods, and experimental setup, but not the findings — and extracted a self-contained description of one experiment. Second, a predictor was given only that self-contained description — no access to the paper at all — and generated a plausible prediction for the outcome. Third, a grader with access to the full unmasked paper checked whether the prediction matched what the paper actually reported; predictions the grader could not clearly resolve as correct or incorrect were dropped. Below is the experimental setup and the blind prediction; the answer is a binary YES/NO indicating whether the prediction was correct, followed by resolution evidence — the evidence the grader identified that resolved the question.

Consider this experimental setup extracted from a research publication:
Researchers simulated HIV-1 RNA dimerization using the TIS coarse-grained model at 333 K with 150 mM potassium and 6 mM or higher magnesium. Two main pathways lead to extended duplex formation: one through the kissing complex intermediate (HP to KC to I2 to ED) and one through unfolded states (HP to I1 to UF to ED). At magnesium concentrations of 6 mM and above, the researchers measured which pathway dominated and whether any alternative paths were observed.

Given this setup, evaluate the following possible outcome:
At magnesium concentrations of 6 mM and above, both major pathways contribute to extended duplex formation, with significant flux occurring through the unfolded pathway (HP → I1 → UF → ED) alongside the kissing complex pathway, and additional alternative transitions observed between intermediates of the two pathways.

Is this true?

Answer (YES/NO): NO